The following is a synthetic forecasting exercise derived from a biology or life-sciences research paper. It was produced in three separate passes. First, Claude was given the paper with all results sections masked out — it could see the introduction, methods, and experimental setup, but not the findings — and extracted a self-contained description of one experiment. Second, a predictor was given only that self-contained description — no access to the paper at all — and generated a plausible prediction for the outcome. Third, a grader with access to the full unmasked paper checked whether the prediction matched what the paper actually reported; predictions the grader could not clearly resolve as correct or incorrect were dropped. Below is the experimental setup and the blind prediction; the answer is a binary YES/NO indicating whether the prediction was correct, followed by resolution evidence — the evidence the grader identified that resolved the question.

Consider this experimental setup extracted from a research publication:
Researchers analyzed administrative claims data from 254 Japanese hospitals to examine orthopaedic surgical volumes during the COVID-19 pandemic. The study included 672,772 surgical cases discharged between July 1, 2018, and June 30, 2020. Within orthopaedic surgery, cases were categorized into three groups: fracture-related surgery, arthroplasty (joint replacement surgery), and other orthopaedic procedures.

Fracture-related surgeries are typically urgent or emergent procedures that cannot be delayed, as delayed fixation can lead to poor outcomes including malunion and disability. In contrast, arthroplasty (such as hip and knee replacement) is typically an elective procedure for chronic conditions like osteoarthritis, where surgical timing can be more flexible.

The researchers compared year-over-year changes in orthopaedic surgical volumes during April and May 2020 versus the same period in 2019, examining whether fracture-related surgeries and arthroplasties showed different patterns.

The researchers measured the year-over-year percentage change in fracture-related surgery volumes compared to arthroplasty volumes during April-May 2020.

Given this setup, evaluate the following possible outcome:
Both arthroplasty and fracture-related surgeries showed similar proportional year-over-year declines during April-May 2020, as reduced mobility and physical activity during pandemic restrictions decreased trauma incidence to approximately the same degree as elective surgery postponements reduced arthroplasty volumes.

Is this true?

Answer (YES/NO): NO